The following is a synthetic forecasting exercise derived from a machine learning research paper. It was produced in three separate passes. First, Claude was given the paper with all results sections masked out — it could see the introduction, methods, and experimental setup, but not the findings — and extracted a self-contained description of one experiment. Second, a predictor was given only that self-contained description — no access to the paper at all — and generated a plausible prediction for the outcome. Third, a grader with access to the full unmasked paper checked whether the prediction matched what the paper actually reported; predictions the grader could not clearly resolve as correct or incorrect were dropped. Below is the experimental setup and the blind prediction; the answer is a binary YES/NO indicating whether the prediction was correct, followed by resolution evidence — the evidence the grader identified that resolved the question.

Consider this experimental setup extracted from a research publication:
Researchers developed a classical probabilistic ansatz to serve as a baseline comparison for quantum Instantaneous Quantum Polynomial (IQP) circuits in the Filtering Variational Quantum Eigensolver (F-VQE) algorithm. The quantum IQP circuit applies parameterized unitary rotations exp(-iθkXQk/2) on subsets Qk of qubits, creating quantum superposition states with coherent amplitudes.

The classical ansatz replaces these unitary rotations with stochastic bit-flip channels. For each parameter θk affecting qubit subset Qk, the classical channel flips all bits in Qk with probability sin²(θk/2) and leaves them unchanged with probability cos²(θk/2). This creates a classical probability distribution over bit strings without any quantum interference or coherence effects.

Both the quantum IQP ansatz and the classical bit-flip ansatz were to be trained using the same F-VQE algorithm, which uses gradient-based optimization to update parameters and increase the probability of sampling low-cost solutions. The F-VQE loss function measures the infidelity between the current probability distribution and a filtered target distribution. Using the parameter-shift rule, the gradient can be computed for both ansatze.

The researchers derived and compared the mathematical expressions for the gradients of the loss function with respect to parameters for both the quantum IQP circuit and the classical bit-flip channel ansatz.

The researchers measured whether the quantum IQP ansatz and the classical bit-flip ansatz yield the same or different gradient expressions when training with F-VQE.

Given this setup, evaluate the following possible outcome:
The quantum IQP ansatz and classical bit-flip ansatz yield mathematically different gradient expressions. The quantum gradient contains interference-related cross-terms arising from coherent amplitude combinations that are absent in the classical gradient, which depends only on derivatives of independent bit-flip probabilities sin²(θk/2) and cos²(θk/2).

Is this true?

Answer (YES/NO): NO